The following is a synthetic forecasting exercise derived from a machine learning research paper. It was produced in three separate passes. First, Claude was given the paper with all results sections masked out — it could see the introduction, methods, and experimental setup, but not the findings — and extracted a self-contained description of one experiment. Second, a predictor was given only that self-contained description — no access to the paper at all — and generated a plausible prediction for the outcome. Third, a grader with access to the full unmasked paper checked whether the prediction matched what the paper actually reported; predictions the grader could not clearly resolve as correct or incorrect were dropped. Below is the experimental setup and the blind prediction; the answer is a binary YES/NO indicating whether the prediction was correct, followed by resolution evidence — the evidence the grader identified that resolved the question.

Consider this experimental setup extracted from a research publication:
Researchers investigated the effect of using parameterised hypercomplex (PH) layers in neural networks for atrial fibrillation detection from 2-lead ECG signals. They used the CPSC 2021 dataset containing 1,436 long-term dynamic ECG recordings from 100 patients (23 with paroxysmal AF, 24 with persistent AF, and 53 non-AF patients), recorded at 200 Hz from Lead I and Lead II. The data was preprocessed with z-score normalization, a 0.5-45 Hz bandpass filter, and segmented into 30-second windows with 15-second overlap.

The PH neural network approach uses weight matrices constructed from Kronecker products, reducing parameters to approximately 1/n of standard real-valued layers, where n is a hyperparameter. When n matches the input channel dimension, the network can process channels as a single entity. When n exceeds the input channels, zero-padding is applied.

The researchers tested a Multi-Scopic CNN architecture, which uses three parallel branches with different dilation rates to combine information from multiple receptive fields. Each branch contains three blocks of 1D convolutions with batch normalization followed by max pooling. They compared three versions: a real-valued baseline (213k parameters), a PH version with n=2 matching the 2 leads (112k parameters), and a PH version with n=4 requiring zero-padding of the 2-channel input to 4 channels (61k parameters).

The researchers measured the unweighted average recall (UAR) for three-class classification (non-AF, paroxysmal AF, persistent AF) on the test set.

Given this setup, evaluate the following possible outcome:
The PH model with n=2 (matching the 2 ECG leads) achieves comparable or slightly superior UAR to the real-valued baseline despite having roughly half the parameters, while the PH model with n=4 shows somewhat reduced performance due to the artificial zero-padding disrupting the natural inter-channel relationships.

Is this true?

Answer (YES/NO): YES